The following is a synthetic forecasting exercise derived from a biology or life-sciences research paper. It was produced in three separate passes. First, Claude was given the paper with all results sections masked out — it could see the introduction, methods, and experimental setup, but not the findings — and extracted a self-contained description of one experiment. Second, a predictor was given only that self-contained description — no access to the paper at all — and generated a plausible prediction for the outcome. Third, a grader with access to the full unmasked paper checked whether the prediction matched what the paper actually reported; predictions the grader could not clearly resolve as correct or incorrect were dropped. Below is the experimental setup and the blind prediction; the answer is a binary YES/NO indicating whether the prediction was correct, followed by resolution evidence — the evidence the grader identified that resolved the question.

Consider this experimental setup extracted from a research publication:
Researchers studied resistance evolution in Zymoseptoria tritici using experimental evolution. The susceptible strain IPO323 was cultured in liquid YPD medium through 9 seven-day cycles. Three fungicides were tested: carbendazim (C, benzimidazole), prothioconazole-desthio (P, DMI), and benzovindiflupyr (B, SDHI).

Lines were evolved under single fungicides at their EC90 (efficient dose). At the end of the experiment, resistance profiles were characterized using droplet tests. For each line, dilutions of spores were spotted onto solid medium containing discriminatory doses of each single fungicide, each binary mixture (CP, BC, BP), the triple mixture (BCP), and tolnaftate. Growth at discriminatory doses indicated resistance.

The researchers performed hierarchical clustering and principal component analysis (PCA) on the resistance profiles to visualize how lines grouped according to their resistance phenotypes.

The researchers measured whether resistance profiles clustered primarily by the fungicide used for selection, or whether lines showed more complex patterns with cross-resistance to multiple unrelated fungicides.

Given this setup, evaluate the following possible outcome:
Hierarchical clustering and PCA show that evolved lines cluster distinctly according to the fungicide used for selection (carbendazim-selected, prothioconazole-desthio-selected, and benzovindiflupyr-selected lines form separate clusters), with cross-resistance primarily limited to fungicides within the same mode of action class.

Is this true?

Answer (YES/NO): NO